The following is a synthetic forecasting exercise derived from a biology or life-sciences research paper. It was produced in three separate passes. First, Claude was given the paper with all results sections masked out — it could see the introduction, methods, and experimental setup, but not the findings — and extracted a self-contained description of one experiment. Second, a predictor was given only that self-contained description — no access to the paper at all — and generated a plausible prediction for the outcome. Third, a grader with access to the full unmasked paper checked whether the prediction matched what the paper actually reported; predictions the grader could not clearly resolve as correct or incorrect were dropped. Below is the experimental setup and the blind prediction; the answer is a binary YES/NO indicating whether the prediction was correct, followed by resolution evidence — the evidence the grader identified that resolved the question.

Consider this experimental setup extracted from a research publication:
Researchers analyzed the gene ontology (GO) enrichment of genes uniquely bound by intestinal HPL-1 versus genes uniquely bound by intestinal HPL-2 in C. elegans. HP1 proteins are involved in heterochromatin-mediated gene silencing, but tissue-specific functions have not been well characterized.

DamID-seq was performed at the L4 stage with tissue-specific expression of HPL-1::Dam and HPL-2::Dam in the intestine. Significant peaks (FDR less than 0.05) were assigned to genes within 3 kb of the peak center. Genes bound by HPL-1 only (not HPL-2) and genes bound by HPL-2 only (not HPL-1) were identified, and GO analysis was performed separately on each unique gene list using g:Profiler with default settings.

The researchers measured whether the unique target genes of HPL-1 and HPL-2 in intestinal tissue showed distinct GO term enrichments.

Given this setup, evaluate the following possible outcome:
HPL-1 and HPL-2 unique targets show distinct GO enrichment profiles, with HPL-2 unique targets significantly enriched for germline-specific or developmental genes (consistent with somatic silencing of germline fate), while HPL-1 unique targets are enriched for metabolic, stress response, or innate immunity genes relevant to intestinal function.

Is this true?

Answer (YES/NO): NO